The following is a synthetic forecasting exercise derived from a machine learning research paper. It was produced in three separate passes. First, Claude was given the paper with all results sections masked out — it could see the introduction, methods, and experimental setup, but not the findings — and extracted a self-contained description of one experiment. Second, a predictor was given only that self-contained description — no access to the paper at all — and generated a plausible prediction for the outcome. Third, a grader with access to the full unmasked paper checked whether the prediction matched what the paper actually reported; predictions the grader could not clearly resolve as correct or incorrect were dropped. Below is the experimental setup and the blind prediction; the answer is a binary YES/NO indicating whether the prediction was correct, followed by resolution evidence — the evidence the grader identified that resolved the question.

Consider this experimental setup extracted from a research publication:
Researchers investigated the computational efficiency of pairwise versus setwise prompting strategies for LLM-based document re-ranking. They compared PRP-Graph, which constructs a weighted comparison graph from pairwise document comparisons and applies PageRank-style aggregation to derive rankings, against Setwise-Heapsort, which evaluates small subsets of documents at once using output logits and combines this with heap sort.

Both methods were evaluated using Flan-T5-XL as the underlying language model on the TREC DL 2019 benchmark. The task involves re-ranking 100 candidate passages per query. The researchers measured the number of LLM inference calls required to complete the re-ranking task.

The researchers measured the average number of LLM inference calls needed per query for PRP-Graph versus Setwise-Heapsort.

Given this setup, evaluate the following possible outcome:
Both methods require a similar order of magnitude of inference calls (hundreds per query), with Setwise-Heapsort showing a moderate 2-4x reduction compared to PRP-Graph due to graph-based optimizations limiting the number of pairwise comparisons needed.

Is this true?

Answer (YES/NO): YES